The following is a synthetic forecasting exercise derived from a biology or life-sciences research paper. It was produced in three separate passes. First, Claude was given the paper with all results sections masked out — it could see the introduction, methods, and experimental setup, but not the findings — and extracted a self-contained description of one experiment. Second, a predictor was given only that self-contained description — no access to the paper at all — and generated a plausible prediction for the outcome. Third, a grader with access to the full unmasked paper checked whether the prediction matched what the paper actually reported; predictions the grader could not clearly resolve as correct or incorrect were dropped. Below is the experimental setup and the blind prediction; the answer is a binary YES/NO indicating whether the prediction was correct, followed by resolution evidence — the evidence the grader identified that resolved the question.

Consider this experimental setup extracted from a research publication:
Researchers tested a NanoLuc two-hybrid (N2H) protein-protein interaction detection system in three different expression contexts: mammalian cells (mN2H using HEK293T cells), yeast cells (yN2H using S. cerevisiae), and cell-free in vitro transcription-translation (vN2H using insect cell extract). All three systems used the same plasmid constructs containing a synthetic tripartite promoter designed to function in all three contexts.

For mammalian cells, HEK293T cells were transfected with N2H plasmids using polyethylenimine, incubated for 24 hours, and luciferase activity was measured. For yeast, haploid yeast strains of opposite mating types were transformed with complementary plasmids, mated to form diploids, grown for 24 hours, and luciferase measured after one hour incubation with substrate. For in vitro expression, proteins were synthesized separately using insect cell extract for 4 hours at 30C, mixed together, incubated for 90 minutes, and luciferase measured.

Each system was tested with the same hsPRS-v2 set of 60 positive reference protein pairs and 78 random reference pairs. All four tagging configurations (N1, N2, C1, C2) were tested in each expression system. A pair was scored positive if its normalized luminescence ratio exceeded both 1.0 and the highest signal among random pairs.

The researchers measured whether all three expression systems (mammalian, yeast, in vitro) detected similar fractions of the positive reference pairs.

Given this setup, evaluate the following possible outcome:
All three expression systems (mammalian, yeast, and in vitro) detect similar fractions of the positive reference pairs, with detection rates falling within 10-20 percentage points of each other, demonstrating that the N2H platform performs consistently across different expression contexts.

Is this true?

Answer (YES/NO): YES